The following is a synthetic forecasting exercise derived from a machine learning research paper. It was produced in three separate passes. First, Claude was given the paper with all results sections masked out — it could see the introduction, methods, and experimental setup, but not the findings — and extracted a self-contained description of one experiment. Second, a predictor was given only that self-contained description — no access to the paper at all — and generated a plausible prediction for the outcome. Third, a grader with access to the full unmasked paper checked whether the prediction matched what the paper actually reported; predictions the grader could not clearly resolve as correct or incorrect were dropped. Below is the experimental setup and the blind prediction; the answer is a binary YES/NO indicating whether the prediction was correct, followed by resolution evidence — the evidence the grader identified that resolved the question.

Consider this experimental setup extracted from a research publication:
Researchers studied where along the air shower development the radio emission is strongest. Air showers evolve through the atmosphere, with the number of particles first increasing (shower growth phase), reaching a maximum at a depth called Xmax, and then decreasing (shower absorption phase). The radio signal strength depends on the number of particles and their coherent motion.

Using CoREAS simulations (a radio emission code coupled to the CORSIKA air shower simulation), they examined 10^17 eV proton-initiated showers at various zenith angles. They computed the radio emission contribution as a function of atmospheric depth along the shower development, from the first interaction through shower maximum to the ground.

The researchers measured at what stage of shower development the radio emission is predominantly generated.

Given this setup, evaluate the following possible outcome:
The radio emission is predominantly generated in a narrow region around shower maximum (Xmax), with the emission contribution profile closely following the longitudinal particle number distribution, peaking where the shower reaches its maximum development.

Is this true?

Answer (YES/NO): YES